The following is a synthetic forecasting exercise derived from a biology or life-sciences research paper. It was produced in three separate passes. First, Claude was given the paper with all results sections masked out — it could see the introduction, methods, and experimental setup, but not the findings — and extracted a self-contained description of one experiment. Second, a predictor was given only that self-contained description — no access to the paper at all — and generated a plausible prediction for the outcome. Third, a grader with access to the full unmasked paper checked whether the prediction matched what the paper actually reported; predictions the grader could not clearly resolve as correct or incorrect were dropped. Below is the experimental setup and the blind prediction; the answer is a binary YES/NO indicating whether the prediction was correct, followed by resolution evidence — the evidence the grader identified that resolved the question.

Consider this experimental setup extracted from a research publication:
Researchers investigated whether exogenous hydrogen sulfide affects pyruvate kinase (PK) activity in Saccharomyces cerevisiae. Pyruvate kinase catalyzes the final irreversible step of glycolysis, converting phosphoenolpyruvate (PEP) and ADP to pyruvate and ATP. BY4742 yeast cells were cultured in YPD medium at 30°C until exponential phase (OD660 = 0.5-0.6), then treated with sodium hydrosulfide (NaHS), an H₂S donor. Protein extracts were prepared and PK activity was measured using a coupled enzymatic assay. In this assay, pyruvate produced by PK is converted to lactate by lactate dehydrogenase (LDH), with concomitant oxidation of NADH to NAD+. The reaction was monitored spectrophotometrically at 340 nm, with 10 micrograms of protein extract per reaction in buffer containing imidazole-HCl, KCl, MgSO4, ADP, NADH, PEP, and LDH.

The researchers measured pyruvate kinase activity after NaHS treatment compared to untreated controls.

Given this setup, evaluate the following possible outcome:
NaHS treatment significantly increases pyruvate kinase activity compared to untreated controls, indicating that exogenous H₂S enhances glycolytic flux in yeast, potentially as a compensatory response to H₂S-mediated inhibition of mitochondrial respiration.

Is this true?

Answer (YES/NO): NO